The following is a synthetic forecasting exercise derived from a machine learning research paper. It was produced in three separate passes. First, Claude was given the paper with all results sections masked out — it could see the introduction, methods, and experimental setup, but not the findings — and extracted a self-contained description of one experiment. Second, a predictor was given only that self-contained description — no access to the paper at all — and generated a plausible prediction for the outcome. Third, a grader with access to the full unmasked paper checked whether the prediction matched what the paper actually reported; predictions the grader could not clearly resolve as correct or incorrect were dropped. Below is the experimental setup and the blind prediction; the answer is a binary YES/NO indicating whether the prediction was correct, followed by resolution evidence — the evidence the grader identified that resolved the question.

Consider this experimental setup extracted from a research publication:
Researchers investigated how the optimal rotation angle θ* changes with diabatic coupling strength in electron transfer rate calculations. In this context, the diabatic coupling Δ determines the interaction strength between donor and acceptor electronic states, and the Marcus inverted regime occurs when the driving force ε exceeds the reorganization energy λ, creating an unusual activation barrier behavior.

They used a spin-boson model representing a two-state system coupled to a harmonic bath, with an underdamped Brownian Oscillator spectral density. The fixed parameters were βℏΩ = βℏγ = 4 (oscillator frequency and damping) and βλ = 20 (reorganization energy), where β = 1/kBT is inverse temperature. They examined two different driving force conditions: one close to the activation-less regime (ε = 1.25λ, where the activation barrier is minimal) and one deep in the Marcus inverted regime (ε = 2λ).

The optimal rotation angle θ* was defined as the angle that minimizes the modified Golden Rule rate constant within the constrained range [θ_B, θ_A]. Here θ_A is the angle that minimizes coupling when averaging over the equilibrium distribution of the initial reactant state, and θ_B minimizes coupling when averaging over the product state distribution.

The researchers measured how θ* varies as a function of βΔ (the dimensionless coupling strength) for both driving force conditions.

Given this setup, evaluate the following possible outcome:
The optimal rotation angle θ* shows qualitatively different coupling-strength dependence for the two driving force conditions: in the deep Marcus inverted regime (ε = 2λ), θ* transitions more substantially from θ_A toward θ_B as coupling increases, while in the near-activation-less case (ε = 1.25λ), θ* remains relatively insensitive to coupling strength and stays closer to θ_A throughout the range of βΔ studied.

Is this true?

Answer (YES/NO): NO